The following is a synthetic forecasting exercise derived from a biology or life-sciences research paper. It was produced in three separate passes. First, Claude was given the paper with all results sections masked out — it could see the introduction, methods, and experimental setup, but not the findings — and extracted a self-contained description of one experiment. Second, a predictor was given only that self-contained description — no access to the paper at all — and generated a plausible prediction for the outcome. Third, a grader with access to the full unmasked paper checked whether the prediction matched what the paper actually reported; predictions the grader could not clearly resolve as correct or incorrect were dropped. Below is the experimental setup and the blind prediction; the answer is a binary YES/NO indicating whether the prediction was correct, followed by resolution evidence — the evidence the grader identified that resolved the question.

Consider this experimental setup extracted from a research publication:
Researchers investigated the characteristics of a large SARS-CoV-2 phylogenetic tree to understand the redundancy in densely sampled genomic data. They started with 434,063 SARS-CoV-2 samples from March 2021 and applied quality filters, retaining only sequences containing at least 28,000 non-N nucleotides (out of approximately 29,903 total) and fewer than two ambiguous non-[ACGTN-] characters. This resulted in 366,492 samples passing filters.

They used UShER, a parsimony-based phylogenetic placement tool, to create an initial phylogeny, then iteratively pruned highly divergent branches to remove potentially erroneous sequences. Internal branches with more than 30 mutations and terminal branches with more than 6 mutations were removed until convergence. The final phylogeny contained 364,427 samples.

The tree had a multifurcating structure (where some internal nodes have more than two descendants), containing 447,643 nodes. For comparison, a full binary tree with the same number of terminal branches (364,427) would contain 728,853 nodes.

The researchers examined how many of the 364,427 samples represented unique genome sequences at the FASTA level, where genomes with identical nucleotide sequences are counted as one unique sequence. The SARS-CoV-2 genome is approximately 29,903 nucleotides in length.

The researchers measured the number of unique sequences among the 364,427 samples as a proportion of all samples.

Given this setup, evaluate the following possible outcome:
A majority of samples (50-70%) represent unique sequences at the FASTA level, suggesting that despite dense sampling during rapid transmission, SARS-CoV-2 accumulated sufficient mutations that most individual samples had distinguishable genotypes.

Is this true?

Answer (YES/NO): NO